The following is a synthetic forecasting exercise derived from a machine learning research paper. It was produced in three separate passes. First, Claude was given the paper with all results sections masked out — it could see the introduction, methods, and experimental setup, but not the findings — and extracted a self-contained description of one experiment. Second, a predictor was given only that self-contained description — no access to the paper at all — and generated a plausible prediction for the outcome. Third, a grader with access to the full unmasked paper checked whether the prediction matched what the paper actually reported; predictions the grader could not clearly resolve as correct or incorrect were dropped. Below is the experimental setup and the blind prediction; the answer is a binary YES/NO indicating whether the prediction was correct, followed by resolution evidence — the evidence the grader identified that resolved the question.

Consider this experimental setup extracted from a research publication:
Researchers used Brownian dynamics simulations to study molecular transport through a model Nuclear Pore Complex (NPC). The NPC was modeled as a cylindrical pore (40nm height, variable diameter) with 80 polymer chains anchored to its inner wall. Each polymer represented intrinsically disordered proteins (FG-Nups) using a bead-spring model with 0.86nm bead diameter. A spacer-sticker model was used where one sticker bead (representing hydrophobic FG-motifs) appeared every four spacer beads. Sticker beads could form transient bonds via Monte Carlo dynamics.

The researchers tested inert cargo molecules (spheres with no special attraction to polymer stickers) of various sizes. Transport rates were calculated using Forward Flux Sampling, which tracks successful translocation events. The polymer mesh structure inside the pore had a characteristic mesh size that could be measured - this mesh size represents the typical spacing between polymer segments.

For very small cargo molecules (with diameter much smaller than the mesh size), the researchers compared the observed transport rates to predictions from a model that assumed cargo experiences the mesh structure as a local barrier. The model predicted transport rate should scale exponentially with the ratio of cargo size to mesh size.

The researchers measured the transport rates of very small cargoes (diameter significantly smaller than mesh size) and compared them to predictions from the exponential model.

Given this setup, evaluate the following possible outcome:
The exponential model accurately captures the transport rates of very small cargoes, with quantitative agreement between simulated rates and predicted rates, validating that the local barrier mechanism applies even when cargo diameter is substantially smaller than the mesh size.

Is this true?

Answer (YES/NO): NO